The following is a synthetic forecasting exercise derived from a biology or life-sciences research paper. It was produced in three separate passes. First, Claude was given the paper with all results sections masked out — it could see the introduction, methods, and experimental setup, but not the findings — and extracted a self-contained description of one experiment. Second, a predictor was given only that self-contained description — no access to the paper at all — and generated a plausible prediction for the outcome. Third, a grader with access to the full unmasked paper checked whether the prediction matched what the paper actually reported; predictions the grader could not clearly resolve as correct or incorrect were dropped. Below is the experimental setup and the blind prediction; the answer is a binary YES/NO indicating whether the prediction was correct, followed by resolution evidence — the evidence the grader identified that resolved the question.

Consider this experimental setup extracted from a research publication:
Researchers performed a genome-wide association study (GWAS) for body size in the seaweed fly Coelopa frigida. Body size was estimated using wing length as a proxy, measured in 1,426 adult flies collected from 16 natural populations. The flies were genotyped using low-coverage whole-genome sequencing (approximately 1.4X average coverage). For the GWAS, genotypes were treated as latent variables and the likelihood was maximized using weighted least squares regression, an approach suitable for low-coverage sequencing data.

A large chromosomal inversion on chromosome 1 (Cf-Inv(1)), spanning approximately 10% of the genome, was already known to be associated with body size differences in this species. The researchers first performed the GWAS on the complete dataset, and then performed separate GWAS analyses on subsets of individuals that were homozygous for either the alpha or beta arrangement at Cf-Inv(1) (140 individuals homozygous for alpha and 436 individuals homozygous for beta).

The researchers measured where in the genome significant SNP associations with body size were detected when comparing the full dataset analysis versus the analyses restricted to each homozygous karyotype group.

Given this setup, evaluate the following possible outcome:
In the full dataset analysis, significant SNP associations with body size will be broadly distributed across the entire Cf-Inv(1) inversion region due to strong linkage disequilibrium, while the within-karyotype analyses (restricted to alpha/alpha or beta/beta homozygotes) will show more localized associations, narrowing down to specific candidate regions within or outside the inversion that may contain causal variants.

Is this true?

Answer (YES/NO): NO